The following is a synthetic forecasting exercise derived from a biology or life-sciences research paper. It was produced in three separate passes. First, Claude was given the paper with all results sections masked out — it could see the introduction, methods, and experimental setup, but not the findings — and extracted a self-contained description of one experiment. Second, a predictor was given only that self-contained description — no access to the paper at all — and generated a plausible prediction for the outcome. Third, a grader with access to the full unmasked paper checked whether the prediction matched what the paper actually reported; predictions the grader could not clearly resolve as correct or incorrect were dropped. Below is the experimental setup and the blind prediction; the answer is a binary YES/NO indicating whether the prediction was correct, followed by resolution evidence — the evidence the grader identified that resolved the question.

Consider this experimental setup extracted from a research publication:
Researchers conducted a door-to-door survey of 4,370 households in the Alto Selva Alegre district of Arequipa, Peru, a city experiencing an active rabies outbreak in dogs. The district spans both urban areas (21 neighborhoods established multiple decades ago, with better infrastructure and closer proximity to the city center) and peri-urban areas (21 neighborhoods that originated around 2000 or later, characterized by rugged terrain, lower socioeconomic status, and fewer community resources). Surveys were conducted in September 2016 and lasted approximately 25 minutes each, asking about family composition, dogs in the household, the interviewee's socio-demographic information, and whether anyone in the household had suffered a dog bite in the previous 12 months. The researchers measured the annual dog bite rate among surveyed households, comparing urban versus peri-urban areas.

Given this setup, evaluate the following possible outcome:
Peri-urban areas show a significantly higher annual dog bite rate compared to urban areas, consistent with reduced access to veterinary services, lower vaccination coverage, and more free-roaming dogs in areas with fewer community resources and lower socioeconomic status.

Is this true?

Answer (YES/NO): YES